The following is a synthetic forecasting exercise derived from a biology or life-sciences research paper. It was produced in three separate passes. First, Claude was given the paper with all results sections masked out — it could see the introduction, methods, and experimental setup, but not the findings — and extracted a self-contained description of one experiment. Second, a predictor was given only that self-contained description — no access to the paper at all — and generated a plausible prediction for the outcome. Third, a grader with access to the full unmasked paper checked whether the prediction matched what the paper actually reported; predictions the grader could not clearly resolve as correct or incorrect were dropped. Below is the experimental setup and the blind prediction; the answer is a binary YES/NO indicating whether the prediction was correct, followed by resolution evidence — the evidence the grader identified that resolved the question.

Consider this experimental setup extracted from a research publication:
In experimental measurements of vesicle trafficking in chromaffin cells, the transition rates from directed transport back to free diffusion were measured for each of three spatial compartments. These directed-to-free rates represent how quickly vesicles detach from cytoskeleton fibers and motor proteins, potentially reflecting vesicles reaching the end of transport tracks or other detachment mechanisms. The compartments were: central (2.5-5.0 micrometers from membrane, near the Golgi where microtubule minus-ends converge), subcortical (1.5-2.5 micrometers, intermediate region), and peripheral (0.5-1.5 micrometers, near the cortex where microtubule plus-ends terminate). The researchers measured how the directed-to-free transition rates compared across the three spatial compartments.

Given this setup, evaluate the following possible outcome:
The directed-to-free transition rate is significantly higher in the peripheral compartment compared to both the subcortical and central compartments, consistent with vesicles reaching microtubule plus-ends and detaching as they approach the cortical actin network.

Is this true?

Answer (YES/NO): NO